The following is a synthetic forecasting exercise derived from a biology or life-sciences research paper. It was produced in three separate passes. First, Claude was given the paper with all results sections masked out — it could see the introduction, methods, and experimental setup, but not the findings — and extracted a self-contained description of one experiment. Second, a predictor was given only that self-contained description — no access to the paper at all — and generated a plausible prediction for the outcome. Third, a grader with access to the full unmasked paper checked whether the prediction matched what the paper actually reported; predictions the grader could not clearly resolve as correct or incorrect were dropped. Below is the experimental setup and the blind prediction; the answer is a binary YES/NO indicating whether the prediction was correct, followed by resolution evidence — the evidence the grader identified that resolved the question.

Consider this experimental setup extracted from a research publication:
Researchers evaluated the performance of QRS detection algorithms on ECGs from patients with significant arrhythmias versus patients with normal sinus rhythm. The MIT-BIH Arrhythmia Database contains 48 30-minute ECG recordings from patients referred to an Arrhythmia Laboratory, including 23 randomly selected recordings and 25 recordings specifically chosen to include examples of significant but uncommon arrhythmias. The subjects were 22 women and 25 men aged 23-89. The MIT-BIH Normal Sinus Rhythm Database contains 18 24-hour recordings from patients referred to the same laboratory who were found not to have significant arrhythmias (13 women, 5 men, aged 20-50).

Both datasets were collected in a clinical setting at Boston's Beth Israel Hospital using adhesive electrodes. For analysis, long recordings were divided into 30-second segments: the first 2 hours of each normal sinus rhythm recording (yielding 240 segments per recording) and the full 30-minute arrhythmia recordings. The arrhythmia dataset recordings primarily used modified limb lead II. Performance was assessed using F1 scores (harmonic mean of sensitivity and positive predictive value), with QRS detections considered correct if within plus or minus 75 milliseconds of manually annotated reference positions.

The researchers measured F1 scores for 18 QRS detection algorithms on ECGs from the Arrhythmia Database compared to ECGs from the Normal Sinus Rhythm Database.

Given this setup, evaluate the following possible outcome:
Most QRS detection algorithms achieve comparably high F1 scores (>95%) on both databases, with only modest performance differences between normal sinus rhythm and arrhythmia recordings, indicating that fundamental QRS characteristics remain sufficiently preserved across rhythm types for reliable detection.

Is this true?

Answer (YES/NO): YES